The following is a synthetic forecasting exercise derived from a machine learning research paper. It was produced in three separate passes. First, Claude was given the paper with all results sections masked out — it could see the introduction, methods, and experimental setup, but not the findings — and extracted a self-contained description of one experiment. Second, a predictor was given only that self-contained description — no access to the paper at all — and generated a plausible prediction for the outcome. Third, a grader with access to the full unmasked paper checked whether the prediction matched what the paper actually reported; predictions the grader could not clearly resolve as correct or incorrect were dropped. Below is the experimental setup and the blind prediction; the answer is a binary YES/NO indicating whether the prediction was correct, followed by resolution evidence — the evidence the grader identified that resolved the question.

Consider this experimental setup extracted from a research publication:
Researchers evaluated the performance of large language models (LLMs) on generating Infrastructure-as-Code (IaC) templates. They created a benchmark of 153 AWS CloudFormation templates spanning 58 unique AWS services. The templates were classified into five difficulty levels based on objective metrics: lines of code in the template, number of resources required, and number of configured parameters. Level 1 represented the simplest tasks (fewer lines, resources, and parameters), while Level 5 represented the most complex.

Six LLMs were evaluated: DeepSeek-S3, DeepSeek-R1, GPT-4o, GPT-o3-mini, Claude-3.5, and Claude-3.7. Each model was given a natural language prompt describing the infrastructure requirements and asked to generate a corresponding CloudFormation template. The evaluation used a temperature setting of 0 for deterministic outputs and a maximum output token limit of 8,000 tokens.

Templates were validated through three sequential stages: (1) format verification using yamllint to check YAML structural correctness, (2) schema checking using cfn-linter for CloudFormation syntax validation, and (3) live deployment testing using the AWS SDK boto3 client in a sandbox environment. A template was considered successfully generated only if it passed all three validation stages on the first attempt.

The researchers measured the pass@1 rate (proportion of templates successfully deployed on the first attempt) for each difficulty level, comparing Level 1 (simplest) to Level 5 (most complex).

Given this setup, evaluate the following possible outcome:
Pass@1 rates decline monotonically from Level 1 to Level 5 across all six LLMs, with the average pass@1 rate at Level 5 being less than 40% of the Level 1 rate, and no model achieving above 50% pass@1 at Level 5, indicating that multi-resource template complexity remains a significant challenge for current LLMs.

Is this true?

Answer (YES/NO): YES